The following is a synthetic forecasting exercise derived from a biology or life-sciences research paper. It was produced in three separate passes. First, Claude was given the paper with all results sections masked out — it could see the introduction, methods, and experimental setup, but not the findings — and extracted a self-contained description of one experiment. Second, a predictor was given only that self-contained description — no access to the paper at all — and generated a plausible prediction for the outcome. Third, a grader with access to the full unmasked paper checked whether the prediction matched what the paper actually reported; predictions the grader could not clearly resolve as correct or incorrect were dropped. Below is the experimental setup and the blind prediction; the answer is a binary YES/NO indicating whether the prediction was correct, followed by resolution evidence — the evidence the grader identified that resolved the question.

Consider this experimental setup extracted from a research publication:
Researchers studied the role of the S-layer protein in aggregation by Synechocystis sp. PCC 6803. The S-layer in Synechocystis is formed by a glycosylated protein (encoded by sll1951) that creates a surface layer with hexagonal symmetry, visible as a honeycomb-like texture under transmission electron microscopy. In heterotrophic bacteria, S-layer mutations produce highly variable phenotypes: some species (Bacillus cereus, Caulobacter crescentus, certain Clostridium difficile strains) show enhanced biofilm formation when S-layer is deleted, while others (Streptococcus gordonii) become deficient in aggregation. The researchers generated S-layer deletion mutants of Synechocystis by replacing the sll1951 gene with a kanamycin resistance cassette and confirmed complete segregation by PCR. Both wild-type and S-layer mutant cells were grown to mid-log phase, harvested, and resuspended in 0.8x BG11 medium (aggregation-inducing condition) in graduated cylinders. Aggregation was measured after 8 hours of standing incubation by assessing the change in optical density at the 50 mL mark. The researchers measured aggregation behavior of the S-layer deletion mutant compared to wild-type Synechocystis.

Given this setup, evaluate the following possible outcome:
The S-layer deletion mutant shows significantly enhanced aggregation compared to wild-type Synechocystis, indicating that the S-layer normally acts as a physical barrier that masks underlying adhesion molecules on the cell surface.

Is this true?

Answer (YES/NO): NO